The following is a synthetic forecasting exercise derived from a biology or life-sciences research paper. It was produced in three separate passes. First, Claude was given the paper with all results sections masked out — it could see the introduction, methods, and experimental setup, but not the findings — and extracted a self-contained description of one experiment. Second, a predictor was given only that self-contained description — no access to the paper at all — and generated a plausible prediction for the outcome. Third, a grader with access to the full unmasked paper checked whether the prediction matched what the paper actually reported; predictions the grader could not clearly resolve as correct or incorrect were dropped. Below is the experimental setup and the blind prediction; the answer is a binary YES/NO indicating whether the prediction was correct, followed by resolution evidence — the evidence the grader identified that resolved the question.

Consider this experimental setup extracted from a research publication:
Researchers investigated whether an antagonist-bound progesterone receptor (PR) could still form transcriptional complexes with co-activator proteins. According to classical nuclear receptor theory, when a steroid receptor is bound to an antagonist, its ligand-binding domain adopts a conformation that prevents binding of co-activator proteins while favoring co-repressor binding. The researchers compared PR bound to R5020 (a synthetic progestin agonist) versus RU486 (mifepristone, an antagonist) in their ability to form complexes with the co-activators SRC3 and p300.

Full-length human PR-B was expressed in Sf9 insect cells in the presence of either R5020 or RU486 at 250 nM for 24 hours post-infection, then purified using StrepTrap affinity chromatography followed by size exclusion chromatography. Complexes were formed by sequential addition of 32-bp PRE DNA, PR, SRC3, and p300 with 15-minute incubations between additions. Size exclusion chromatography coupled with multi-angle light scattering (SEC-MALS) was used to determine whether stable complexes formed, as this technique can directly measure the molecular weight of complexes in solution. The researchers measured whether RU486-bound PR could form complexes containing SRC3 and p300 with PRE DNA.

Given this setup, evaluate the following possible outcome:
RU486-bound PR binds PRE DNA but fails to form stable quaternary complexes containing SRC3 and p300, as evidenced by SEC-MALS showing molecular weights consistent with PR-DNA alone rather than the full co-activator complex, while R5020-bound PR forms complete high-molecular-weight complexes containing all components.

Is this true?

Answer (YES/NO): NO